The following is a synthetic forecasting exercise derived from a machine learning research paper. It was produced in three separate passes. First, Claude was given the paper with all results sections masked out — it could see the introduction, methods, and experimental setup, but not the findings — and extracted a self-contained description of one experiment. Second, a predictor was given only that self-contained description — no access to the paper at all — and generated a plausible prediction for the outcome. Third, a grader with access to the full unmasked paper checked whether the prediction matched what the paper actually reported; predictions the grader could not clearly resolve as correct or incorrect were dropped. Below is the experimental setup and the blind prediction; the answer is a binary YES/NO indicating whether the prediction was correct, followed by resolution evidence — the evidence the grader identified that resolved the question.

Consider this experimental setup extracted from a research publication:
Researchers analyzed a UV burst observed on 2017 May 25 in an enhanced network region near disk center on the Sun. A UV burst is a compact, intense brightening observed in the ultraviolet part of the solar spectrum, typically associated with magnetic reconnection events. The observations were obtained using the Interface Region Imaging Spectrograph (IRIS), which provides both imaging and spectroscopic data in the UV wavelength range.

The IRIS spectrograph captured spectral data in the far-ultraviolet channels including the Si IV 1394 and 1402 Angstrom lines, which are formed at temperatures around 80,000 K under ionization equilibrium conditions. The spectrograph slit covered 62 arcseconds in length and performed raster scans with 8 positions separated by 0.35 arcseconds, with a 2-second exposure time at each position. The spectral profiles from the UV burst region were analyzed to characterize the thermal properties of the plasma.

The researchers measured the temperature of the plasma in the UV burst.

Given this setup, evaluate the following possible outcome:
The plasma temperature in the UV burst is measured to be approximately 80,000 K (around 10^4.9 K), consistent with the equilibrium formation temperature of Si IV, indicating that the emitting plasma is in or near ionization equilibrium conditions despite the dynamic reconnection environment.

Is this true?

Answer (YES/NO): NO